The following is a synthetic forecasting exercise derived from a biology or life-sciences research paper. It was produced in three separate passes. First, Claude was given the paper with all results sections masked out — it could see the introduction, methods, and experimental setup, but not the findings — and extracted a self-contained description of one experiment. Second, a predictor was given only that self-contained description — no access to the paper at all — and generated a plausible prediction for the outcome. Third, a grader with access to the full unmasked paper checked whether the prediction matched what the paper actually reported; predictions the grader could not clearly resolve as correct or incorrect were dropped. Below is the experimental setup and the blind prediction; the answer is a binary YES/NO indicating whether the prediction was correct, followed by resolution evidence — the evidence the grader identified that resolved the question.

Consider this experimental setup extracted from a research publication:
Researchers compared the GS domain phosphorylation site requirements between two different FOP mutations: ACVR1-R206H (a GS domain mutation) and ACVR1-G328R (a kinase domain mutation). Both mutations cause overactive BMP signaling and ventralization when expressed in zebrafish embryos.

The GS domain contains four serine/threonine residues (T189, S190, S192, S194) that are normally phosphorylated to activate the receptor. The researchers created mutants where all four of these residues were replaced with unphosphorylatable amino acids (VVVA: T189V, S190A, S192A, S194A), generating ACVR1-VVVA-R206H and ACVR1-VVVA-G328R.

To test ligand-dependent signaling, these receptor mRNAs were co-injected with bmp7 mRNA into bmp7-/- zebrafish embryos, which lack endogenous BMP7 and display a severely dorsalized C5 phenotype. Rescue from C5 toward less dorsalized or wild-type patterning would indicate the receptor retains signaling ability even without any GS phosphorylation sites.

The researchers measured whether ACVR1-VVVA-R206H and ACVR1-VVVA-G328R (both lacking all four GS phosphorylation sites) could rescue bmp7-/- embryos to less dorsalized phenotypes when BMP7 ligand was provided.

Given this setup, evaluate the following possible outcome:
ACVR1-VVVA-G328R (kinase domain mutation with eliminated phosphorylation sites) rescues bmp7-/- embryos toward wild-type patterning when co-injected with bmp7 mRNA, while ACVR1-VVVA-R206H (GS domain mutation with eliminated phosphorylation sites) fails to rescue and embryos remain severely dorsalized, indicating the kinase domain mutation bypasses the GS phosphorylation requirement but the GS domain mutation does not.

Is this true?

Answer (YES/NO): YES